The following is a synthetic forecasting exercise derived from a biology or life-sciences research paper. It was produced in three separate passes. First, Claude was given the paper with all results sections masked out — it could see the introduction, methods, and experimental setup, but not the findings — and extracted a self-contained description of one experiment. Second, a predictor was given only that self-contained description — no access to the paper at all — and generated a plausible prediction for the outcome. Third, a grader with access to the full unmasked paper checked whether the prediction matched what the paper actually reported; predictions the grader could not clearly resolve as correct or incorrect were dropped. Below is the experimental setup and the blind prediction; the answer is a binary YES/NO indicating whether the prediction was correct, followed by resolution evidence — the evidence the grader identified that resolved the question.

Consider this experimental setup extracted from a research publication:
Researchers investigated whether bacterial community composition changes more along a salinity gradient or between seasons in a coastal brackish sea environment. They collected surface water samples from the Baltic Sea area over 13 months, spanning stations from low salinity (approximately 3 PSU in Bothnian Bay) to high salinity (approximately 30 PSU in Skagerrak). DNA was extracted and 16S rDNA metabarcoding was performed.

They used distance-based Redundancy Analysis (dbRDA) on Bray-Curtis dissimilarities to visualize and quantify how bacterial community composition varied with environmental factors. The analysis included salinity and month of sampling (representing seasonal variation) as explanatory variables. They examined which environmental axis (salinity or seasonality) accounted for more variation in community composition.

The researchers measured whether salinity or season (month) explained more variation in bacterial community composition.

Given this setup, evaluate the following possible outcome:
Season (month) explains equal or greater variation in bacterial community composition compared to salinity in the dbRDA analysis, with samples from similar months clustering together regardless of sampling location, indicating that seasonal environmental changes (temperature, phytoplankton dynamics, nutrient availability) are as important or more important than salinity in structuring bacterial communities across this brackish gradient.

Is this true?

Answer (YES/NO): NO